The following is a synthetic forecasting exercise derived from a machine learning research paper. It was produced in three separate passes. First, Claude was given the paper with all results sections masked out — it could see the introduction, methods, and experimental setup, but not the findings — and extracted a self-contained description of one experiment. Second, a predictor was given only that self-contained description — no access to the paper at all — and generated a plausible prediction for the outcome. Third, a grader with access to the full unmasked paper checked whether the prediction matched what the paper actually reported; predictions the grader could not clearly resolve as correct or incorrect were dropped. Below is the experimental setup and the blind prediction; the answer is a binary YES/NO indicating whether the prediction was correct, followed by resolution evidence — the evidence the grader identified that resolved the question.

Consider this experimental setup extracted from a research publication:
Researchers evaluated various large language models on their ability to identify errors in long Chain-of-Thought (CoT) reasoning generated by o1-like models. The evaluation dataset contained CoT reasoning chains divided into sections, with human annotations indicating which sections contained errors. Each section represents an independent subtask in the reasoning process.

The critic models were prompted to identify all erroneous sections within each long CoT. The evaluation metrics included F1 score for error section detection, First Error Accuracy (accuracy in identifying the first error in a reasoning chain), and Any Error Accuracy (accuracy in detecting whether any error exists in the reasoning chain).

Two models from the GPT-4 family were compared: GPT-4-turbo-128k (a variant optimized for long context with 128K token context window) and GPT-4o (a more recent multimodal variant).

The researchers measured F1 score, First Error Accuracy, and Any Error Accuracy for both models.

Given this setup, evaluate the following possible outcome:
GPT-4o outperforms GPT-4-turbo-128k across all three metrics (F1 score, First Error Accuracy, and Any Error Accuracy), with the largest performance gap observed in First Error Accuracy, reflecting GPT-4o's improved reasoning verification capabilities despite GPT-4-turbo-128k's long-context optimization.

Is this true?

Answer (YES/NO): NO